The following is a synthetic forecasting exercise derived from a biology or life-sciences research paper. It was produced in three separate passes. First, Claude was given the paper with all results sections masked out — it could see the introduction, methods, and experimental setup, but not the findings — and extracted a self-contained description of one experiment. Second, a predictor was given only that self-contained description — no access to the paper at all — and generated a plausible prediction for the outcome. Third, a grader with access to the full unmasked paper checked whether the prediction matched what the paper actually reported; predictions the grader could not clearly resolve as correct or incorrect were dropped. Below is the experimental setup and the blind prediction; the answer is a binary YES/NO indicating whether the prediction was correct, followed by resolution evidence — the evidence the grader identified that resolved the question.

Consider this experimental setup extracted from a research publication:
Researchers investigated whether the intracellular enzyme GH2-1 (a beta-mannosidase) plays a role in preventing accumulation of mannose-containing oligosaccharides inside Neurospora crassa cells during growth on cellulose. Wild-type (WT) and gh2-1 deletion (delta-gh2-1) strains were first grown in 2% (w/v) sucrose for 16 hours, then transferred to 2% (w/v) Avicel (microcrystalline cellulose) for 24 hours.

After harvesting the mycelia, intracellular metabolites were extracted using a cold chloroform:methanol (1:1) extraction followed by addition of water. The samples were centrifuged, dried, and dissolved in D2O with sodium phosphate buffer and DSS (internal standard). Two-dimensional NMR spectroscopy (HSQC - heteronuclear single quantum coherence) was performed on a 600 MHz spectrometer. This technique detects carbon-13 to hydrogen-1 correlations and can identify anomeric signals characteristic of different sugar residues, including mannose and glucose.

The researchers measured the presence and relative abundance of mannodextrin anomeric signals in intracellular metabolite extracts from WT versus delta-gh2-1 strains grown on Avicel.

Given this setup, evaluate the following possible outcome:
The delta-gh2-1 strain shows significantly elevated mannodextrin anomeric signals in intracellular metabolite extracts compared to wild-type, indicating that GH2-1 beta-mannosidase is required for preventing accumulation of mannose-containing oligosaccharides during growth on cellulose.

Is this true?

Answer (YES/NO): YES